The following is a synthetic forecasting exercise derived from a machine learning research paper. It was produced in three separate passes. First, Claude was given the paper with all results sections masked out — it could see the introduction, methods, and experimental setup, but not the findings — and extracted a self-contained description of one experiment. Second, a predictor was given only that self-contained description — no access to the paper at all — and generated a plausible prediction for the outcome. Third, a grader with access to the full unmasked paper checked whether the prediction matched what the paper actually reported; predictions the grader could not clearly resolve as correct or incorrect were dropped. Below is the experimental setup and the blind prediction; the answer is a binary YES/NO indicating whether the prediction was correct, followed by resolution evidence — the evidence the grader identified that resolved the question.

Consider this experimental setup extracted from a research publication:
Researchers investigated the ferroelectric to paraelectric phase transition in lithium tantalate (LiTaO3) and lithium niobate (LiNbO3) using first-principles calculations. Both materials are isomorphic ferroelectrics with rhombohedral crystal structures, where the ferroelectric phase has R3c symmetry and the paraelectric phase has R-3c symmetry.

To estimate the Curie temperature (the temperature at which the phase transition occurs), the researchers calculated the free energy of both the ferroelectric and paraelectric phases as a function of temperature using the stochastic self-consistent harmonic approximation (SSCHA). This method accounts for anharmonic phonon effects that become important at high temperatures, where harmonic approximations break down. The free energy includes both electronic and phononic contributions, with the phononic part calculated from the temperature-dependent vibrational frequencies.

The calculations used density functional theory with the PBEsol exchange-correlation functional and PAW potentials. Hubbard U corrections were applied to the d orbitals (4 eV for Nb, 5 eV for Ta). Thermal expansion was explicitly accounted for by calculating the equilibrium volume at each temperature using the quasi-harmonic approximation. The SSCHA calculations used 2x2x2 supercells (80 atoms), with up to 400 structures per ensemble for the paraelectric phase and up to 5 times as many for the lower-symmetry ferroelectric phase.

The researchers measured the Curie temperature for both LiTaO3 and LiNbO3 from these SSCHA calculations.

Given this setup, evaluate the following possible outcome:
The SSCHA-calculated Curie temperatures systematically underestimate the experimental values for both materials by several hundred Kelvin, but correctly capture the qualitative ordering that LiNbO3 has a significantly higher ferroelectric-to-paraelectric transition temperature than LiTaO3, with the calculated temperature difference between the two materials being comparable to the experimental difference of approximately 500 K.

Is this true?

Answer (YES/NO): NO